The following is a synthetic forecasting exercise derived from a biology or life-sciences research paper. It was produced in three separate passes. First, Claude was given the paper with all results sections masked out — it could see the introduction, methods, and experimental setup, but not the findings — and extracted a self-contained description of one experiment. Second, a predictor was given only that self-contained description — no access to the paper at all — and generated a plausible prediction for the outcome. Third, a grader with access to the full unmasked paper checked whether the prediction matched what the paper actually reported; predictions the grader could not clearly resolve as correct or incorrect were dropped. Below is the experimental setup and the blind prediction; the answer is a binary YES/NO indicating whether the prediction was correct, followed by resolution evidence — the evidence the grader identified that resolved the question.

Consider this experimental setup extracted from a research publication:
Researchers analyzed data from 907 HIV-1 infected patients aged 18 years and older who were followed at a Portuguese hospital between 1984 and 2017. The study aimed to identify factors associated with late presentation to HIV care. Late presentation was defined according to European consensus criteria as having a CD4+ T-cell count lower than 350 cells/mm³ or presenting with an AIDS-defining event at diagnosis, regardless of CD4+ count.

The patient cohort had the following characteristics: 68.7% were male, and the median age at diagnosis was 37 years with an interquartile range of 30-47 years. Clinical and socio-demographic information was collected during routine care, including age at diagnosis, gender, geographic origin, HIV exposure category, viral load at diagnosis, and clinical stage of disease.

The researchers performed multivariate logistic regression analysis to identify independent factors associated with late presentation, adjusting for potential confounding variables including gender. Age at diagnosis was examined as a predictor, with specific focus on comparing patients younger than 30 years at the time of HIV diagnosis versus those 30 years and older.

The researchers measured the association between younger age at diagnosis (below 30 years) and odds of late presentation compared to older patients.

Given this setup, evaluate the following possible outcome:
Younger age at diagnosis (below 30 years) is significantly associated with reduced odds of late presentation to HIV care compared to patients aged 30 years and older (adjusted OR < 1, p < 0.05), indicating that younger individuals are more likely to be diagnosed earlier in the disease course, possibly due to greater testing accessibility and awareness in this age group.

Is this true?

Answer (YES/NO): NO